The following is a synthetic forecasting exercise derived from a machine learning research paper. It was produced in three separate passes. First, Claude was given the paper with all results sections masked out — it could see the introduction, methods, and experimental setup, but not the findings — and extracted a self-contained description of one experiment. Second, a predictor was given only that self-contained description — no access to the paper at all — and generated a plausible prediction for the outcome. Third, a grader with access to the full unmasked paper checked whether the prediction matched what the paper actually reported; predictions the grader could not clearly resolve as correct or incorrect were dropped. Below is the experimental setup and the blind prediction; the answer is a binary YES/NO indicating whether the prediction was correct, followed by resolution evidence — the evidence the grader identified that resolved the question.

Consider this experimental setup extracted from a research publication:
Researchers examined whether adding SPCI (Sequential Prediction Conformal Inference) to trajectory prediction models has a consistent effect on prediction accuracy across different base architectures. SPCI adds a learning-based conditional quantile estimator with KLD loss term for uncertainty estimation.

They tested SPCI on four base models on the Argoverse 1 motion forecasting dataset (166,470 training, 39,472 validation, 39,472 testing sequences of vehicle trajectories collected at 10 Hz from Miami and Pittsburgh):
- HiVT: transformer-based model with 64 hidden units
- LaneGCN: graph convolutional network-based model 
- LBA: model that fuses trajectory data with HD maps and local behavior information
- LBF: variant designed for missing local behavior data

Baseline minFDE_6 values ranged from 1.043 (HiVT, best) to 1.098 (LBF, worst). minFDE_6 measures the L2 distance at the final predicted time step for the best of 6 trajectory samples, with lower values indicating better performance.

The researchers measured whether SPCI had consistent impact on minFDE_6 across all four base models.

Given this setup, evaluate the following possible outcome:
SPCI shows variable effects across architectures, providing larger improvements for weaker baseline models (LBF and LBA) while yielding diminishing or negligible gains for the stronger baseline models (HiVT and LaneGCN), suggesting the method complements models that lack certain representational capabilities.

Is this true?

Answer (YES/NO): NO